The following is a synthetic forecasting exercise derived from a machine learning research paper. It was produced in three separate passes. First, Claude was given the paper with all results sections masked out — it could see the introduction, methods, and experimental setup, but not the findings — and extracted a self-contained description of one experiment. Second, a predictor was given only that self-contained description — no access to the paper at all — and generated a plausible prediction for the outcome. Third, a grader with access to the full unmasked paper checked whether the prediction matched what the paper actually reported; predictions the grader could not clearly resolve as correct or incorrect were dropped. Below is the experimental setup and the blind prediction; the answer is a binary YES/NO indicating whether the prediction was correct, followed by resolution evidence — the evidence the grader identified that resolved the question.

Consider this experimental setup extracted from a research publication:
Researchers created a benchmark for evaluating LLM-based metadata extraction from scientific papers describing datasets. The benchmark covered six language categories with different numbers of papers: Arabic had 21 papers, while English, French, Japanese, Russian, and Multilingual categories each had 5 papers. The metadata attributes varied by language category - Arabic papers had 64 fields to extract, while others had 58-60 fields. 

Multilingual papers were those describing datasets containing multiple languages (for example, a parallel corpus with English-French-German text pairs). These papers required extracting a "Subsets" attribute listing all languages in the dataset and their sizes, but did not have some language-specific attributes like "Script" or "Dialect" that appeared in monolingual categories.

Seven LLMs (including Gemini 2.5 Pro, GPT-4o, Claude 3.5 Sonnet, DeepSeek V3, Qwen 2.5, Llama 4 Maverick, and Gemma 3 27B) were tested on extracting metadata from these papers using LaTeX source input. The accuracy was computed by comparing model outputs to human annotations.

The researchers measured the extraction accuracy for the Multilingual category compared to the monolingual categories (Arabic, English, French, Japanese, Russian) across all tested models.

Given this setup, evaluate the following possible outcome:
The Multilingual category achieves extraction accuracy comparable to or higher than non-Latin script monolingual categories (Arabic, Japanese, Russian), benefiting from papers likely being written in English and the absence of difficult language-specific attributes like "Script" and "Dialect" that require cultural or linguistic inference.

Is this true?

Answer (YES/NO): NO